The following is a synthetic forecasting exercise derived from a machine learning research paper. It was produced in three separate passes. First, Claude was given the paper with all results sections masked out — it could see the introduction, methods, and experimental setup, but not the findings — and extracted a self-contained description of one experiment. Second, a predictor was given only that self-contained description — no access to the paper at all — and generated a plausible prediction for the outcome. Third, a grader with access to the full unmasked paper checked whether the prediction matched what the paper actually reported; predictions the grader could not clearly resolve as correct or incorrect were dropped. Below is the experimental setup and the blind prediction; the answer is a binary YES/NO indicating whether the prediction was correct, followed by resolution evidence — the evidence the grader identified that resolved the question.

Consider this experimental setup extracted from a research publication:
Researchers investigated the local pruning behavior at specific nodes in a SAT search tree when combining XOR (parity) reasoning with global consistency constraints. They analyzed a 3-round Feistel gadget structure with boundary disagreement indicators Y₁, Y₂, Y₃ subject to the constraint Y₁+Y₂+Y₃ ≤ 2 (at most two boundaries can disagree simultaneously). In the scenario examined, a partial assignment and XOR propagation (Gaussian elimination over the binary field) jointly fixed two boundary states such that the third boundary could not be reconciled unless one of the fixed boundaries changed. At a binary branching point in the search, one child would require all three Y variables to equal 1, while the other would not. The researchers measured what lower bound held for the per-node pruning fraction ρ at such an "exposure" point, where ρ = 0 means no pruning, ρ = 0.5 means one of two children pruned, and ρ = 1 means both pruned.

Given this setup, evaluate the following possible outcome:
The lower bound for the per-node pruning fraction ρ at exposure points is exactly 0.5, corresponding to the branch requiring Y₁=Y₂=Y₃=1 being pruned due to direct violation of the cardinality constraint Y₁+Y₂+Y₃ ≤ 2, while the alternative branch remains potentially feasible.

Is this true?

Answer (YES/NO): YES